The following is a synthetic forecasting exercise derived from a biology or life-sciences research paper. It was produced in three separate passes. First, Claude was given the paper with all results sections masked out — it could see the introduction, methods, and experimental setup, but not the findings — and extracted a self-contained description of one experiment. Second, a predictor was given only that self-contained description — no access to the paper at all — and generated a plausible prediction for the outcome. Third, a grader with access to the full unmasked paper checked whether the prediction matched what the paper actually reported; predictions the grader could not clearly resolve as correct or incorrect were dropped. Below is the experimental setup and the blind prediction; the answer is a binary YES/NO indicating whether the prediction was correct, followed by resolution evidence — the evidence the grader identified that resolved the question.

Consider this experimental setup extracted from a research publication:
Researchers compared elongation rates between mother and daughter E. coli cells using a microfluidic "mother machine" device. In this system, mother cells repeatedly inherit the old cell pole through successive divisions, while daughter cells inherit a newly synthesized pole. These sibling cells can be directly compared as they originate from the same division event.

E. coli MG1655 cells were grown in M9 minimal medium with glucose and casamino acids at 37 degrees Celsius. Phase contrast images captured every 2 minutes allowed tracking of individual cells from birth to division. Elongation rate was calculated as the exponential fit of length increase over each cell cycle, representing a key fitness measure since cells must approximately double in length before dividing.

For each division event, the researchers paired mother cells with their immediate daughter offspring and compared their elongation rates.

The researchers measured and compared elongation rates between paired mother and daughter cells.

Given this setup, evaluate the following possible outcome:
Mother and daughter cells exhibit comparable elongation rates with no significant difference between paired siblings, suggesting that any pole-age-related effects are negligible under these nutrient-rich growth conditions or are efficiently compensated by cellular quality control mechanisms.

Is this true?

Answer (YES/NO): NO